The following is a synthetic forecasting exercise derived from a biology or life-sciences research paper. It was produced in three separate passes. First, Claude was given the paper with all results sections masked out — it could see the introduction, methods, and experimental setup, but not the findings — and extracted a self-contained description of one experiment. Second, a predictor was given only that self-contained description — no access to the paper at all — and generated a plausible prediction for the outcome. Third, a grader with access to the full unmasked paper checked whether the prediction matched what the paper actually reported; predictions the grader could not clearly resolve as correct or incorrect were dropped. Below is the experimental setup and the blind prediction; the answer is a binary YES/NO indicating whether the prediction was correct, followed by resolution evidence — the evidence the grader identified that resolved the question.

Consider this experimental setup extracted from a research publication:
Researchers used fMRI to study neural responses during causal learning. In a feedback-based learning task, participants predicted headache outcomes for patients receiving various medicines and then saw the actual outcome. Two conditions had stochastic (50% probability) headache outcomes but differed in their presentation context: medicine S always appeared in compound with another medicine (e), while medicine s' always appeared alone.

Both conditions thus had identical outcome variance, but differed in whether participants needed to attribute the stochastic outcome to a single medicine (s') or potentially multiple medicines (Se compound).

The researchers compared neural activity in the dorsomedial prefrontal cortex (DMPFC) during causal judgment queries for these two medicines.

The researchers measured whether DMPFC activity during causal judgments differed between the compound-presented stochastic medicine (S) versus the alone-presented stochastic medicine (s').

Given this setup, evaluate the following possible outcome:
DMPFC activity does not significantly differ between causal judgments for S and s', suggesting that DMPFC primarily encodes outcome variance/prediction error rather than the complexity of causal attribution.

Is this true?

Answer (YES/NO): NO